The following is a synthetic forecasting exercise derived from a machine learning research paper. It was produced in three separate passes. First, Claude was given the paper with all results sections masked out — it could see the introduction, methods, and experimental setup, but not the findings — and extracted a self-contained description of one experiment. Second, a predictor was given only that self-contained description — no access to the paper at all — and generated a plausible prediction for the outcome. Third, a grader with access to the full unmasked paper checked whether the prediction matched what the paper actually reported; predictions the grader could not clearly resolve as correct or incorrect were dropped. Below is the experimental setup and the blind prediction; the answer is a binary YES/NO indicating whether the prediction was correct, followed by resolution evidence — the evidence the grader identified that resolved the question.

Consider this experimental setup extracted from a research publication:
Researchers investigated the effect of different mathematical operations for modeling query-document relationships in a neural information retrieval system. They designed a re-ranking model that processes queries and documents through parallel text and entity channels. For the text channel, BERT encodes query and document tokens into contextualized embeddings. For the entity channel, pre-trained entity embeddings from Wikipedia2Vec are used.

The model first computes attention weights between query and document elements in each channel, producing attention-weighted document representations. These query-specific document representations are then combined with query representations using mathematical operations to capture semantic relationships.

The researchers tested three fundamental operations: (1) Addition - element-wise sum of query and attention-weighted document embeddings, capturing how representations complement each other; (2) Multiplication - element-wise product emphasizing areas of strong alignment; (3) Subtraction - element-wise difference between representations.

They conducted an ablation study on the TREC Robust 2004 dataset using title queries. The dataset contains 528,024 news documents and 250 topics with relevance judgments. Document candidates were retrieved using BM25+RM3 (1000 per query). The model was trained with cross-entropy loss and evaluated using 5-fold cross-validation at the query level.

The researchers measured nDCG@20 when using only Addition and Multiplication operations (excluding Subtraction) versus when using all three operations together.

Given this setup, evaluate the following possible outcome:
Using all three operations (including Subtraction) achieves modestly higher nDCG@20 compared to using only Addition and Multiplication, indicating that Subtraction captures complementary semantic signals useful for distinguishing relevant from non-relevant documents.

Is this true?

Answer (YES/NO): NO